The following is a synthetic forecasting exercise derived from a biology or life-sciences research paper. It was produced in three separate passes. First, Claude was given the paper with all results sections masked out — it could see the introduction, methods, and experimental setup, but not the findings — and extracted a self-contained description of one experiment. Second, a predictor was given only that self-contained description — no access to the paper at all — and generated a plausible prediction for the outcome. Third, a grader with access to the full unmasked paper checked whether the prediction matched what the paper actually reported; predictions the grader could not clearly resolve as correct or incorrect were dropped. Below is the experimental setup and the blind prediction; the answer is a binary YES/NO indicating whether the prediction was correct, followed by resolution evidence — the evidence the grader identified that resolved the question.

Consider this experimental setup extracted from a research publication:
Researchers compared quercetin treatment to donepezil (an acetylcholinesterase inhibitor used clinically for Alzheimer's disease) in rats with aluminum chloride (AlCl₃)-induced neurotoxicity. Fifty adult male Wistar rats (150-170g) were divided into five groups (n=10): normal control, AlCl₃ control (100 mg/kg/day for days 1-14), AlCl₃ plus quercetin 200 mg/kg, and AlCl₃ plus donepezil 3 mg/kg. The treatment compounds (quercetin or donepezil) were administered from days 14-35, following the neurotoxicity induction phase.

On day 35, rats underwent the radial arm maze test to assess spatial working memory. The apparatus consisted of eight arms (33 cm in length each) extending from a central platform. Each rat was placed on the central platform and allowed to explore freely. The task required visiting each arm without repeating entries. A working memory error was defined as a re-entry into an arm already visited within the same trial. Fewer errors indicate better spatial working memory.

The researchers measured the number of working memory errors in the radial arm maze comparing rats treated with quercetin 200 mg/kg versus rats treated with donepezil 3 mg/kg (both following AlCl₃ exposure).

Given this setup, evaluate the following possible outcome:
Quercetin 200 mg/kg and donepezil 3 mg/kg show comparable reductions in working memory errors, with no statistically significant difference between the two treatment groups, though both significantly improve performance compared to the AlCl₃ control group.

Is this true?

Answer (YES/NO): YES